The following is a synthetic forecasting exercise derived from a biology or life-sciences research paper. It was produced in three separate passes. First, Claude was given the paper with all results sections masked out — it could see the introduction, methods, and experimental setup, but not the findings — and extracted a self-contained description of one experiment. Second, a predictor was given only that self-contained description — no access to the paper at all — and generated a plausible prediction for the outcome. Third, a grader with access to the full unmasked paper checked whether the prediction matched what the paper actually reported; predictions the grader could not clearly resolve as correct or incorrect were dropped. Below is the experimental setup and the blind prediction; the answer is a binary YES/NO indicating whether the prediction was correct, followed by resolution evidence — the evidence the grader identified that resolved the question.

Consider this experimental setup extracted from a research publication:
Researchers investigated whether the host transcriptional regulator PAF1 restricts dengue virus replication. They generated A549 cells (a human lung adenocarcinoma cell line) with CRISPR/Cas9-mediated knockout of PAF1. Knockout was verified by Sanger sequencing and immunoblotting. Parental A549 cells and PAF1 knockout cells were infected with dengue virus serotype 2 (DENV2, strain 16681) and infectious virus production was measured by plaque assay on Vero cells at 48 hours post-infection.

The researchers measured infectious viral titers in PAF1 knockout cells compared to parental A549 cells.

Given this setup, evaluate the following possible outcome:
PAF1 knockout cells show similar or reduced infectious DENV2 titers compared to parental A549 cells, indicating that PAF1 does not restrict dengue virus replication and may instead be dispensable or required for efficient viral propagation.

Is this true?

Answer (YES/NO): NO